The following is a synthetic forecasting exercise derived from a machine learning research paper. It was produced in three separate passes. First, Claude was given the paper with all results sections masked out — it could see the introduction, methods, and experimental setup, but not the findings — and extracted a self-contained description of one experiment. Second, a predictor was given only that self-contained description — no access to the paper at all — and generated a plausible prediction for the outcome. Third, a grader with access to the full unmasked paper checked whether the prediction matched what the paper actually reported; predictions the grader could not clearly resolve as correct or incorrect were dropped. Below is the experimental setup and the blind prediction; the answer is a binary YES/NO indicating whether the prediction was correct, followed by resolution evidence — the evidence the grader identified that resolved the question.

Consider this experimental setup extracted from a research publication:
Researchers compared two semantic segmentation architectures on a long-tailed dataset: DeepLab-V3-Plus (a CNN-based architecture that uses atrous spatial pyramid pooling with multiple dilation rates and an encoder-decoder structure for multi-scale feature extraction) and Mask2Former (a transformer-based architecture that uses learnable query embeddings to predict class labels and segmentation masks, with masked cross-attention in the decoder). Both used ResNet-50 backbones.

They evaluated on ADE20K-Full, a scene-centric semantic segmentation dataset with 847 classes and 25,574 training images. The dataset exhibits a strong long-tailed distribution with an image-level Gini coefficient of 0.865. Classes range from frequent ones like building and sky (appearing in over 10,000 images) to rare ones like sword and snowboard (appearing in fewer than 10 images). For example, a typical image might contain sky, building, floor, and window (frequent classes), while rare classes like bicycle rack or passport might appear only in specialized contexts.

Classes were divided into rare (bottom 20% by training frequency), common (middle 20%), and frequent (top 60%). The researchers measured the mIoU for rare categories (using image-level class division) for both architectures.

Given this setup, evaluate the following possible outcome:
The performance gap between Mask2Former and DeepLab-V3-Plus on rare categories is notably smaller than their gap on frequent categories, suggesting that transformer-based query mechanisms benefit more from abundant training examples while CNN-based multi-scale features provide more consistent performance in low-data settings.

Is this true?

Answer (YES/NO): NO